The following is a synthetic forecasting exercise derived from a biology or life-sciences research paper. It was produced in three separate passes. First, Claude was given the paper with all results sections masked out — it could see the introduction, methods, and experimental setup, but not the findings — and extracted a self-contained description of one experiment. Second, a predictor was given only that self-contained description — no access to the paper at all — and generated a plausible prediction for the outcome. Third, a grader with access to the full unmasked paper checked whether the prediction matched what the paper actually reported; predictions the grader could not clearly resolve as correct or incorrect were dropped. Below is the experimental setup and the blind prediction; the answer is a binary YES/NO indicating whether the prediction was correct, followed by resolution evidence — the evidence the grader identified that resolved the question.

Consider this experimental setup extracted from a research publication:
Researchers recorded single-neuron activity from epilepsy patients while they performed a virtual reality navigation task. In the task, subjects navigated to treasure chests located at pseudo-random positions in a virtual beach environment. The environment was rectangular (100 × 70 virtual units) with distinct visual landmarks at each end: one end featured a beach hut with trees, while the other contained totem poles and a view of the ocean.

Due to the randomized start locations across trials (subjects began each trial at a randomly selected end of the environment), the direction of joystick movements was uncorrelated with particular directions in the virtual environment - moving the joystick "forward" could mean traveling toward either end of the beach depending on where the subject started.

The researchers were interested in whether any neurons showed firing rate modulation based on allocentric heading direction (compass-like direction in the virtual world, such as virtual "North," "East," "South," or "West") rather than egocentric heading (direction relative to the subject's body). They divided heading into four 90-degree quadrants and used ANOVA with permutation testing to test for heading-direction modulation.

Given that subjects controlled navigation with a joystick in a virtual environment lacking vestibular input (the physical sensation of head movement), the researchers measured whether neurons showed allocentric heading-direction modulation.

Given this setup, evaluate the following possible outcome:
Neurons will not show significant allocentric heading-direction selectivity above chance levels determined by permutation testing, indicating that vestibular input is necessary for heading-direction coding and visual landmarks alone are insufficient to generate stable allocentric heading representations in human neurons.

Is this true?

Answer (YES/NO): NO